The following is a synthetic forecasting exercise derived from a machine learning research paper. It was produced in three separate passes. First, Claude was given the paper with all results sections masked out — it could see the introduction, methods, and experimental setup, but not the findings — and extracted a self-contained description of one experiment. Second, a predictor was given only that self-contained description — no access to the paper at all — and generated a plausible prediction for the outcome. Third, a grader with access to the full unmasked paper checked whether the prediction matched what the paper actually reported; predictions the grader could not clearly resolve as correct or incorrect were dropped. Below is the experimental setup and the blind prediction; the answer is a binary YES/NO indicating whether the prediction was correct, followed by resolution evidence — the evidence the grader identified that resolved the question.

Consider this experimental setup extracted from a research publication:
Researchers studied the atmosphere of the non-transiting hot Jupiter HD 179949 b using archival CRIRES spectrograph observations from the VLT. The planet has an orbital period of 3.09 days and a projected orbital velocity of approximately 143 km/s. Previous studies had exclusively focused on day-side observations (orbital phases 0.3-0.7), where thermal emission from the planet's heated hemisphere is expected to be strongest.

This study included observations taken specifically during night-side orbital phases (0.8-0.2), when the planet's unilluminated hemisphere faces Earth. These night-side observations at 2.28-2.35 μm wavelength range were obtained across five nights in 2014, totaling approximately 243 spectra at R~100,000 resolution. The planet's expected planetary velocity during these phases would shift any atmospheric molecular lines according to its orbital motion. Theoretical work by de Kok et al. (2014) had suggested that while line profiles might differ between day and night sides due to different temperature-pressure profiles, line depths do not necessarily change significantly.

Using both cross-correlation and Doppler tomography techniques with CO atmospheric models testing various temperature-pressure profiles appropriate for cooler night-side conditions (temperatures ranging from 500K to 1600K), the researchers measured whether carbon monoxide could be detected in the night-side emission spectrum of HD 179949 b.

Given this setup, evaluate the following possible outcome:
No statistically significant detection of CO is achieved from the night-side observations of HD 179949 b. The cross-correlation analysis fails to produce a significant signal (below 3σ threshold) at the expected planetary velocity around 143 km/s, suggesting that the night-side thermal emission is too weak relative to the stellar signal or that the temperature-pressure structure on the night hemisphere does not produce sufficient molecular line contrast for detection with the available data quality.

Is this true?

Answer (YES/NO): NO